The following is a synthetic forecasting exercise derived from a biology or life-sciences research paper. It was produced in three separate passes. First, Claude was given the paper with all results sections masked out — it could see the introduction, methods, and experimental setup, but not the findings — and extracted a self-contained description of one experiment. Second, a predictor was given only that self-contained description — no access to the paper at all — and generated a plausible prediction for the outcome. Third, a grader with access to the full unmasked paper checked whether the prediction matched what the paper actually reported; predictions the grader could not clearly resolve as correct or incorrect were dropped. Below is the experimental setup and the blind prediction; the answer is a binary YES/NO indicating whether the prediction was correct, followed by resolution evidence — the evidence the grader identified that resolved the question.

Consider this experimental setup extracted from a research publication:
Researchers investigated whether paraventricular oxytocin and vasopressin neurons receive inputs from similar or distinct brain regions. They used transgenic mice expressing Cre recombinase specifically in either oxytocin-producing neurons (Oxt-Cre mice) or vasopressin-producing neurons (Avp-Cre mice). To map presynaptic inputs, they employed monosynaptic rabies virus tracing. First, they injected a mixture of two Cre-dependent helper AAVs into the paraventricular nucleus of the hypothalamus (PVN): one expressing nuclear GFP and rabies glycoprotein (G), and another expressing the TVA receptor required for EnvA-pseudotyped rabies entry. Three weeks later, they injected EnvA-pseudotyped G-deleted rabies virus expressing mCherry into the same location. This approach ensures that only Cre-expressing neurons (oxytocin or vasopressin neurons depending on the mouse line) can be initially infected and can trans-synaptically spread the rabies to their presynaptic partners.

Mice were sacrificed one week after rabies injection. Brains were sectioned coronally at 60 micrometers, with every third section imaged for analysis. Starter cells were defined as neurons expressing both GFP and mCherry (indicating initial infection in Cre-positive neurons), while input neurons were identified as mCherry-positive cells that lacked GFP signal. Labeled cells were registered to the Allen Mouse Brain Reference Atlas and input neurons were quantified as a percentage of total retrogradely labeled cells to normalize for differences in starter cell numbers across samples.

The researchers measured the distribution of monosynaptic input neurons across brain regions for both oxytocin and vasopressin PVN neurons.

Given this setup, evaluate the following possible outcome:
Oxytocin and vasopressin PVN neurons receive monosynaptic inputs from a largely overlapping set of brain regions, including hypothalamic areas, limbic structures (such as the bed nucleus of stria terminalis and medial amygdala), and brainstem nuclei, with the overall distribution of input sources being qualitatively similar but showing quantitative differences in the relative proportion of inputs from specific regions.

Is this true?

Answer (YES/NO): NO